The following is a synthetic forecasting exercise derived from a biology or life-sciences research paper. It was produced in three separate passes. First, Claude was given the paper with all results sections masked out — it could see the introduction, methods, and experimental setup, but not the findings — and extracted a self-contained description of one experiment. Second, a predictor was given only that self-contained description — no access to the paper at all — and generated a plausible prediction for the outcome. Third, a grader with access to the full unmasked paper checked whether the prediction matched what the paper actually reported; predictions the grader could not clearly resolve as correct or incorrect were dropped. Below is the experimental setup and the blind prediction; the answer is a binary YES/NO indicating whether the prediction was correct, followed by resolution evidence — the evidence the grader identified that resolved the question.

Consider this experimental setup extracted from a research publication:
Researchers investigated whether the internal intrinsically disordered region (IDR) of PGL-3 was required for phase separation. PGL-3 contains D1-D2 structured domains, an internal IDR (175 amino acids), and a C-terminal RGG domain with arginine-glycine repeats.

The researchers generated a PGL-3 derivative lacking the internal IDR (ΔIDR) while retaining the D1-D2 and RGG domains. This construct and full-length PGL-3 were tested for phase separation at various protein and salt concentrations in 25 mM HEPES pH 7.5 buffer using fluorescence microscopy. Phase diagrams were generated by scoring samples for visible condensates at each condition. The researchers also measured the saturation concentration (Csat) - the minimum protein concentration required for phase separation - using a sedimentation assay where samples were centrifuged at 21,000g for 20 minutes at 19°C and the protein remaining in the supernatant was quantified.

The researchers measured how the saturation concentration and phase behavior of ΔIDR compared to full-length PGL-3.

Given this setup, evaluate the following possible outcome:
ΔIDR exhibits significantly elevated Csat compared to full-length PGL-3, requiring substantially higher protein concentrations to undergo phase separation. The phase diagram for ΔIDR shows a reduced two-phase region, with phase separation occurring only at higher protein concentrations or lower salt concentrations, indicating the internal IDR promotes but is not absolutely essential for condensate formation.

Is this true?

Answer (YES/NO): NO